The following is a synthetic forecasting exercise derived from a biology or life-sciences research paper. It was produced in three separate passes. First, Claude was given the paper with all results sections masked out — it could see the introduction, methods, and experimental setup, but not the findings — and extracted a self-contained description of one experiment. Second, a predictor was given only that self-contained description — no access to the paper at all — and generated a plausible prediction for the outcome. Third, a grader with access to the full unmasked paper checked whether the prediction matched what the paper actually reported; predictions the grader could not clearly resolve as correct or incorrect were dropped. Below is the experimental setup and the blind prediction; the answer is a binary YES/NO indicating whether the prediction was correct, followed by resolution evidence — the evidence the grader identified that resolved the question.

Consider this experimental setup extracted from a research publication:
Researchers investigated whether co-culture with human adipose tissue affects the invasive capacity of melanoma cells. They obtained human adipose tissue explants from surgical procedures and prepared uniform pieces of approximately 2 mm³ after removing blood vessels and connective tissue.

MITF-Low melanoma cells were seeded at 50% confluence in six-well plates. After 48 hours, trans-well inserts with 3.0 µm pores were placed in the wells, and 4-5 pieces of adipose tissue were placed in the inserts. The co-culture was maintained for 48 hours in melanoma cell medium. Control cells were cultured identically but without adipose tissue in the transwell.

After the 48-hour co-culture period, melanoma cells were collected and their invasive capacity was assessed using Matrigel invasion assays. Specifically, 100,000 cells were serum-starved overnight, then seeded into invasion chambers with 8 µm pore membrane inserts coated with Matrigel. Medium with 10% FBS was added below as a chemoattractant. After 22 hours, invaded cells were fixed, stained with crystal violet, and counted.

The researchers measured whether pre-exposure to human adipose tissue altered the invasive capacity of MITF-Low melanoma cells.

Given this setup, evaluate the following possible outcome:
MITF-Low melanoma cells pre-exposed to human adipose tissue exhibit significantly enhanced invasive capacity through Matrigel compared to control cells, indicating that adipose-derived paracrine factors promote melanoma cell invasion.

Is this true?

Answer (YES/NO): YES